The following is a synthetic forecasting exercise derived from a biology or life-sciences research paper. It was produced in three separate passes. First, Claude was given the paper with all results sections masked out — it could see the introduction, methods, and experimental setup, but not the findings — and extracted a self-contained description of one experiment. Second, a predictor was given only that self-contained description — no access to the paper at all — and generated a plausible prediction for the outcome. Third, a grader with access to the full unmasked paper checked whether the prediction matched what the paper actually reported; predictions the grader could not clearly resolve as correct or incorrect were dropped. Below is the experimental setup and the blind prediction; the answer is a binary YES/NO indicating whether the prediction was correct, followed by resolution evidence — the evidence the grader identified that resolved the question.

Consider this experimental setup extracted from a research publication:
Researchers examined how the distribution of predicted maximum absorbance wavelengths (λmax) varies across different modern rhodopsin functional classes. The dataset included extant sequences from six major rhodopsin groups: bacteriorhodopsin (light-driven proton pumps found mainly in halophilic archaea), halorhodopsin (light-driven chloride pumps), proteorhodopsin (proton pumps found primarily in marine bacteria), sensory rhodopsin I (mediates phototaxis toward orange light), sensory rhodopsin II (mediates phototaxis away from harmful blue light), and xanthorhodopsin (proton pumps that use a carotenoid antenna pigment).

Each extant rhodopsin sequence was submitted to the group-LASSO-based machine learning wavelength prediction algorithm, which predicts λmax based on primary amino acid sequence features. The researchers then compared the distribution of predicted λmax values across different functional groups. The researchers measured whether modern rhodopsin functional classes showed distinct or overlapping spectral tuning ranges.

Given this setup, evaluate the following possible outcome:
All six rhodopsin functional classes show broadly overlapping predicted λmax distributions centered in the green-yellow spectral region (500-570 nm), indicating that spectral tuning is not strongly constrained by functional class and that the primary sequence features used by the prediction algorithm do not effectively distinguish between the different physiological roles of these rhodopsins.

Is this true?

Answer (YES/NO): NO